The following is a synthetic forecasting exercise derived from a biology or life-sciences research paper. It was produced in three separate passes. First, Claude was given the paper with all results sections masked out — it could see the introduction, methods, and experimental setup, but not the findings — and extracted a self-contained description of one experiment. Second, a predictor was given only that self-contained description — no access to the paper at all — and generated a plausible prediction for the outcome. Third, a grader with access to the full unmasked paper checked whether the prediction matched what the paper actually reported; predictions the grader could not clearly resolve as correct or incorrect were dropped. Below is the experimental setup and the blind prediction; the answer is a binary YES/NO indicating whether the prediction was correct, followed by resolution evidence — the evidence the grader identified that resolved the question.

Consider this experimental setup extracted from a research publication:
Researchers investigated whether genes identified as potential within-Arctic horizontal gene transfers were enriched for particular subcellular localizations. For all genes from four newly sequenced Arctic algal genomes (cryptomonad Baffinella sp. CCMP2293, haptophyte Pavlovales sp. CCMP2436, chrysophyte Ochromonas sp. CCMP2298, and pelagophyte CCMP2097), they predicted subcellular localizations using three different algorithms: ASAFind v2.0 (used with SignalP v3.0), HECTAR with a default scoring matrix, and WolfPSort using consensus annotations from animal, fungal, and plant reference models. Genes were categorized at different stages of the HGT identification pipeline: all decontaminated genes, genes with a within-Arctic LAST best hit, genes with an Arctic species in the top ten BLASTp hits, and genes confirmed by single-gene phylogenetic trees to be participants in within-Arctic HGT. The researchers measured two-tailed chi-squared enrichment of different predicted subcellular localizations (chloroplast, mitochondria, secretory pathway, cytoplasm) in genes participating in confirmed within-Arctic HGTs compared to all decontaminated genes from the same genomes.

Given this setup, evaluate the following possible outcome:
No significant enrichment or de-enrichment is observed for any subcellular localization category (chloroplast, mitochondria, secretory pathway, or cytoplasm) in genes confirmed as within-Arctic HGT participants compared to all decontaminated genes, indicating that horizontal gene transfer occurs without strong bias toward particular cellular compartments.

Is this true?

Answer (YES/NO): NO